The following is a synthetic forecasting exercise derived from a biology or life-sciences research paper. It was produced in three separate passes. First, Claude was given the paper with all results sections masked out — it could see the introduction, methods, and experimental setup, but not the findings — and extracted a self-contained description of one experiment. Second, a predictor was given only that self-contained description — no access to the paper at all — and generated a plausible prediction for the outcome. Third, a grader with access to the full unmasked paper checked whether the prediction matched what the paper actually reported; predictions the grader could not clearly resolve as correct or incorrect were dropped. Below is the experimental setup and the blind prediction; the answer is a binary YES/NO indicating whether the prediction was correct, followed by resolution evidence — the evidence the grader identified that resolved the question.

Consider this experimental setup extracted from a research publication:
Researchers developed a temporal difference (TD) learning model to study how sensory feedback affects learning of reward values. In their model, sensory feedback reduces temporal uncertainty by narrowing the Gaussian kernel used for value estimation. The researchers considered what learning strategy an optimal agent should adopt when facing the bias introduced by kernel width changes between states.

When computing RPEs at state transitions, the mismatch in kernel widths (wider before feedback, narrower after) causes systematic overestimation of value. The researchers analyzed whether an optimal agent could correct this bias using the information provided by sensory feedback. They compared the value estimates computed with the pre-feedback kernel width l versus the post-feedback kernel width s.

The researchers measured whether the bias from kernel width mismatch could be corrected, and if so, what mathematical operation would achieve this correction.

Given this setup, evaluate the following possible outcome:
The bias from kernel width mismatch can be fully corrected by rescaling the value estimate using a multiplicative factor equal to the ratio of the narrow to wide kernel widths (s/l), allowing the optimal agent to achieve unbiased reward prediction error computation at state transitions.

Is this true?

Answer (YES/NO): NO